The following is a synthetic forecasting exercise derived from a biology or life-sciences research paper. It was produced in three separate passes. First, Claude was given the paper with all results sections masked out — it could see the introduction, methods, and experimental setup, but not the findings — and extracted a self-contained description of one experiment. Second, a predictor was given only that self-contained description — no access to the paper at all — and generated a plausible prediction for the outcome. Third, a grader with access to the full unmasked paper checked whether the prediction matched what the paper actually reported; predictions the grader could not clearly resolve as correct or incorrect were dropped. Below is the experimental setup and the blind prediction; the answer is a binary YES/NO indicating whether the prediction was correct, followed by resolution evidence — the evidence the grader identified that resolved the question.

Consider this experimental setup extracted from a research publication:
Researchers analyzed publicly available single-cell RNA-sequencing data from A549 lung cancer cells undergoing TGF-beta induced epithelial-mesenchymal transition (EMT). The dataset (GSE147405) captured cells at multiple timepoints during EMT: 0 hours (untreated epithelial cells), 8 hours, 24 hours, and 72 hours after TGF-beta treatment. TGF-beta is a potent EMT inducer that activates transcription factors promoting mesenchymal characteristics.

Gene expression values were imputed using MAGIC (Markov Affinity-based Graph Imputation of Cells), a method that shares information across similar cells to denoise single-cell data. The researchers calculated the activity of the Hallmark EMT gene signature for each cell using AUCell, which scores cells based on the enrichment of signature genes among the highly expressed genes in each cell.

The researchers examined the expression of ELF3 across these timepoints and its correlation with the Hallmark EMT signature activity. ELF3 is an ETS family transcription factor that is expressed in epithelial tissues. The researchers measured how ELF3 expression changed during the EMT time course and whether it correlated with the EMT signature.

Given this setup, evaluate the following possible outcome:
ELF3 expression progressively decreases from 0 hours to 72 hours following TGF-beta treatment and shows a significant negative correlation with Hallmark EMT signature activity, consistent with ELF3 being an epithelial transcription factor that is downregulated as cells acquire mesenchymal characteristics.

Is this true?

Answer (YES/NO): YES